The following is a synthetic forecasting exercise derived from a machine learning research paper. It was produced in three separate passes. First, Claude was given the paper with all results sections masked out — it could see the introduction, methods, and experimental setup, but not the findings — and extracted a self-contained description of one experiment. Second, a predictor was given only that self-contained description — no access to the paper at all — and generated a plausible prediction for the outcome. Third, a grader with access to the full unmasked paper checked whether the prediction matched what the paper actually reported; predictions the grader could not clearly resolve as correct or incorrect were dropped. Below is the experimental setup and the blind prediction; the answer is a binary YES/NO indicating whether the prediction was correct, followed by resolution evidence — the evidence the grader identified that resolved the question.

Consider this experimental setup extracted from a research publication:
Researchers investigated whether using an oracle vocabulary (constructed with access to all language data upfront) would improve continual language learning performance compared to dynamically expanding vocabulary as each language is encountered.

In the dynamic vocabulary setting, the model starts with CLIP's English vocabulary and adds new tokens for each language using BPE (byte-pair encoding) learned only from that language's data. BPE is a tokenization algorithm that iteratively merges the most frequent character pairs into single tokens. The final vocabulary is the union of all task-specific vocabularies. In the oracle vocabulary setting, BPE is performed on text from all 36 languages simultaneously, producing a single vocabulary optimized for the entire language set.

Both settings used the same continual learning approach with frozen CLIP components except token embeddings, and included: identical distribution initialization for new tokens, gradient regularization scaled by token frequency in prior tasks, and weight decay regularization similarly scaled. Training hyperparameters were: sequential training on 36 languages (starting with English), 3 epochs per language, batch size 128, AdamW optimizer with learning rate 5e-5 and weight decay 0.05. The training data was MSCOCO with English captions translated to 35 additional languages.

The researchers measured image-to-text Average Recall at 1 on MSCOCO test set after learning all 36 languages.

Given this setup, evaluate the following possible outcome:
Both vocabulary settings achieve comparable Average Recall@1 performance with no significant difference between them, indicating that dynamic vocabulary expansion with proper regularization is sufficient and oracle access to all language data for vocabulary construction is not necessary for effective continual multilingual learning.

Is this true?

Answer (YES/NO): NO